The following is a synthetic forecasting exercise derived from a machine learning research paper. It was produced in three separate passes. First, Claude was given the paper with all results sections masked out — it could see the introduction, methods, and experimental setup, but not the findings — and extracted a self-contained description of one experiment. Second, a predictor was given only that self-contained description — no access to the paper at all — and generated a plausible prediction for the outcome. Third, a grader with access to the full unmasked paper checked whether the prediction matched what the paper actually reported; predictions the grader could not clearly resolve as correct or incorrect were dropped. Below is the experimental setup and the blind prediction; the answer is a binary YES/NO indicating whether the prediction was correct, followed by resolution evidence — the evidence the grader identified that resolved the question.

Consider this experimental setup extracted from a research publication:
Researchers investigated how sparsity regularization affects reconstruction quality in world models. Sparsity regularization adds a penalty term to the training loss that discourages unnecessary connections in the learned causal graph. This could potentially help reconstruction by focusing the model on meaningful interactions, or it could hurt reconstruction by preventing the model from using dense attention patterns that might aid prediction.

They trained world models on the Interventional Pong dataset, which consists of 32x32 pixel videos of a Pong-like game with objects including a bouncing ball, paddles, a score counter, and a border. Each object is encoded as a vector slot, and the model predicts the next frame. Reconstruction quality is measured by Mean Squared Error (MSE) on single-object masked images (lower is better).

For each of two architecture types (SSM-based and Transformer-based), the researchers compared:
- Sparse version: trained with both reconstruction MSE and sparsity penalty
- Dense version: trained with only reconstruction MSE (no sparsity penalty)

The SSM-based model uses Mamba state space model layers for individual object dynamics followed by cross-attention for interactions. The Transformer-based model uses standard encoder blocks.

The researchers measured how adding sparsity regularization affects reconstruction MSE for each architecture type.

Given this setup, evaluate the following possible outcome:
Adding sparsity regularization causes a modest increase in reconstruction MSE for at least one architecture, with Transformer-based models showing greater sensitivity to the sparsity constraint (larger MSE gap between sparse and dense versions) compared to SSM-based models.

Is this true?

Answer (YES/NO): NO